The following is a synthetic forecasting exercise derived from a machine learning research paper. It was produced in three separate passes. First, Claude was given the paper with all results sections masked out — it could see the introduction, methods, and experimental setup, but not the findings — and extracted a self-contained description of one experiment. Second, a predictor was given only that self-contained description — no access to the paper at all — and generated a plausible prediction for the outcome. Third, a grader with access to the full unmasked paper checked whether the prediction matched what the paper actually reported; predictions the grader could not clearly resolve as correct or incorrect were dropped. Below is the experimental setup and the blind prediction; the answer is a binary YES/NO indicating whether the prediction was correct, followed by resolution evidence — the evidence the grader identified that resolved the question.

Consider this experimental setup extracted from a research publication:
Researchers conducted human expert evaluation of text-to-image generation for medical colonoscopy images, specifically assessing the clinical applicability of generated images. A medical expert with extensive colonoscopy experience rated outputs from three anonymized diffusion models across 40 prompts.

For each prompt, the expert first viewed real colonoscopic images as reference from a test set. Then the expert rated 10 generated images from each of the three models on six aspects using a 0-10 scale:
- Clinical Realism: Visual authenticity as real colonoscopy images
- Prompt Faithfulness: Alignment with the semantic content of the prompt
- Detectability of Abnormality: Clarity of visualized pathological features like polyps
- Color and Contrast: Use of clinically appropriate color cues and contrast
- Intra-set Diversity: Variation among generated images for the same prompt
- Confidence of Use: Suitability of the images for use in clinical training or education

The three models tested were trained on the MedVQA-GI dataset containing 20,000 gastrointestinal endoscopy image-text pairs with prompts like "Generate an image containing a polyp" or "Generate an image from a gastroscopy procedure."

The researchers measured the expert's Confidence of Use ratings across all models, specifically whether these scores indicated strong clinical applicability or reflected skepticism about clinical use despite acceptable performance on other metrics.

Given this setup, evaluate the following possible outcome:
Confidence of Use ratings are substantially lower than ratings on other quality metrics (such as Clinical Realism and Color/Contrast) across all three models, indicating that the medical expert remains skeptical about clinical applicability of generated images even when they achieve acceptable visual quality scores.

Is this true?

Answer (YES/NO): YES